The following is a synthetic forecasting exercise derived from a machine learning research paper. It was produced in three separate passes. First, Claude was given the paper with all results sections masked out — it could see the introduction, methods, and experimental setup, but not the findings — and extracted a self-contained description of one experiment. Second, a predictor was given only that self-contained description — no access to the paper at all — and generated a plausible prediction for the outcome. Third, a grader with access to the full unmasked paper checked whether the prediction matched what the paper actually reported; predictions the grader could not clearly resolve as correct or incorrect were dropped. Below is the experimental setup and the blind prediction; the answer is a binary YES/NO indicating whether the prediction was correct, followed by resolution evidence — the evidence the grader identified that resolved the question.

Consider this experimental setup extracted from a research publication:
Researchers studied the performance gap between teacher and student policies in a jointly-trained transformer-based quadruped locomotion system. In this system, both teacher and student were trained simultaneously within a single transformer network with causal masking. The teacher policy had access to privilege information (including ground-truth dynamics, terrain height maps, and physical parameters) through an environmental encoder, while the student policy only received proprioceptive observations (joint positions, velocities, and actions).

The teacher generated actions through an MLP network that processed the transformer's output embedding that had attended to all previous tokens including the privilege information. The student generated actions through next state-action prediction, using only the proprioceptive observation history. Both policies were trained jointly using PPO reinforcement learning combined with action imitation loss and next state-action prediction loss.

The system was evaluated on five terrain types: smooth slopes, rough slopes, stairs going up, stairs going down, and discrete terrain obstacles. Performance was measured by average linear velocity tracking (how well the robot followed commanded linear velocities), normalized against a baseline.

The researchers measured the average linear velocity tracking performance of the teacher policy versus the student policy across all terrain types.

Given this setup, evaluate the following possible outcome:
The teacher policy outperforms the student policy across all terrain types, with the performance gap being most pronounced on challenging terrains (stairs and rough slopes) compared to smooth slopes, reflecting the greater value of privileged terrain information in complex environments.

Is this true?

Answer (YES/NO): NO